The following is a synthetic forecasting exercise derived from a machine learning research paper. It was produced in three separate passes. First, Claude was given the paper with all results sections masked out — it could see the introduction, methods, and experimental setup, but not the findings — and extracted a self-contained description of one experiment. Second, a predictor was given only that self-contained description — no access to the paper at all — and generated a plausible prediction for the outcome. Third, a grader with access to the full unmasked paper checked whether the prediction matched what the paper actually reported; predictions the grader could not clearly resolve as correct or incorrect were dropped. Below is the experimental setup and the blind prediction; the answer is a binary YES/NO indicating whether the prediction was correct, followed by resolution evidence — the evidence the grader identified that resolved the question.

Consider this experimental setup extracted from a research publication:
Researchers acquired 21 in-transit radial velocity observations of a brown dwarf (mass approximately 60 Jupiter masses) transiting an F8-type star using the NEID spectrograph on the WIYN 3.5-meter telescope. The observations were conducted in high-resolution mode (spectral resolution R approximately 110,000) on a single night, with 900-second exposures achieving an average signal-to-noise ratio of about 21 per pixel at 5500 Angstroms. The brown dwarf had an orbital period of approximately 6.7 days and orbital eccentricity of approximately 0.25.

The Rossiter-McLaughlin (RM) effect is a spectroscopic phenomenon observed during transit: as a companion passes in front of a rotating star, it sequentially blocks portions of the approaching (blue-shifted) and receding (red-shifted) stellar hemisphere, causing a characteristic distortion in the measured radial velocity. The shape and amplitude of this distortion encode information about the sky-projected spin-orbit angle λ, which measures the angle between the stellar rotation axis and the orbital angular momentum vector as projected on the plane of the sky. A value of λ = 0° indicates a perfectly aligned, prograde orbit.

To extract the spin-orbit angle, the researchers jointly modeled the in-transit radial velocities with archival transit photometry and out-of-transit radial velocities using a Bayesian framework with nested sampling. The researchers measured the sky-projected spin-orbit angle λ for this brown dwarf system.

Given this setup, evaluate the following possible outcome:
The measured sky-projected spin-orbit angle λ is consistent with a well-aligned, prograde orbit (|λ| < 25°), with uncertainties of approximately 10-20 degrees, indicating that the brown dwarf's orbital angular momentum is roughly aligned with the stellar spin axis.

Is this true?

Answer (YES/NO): YES